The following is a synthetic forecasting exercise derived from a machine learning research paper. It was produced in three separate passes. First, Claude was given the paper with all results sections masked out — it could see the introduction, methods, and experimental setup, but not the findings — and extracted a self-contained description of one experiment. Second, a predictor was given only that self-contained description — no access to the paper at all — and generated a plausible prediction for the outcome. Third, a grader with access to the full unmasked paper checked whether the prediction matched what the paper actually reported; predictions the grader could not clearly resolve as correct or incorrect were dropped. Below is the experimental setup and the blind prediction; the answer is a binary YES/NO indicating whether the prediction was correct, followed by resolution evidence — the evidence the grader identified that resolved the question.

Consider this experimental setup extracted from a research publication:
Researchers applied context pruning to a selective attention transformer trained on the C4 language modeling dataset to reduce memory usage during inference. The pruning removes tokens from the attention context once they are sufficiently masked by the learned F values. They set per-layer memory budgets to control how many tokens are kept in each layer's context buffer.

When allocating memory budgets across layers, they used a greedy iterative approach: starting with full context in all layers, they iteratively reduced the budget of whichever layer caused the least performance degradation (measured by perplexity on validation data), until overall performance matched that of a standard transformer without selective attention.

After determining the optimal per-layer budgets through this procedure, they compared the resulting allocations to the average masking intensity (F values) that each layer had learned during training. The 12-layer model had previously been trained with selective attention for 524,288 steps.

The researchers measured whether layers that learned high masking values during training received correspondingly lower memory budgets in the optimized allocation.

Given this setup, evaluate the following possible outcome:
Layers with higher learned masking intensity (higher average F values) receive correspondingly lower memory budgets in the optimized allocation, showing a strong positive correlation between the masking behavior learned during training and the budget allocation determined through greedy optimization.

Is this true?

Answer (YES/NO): YES